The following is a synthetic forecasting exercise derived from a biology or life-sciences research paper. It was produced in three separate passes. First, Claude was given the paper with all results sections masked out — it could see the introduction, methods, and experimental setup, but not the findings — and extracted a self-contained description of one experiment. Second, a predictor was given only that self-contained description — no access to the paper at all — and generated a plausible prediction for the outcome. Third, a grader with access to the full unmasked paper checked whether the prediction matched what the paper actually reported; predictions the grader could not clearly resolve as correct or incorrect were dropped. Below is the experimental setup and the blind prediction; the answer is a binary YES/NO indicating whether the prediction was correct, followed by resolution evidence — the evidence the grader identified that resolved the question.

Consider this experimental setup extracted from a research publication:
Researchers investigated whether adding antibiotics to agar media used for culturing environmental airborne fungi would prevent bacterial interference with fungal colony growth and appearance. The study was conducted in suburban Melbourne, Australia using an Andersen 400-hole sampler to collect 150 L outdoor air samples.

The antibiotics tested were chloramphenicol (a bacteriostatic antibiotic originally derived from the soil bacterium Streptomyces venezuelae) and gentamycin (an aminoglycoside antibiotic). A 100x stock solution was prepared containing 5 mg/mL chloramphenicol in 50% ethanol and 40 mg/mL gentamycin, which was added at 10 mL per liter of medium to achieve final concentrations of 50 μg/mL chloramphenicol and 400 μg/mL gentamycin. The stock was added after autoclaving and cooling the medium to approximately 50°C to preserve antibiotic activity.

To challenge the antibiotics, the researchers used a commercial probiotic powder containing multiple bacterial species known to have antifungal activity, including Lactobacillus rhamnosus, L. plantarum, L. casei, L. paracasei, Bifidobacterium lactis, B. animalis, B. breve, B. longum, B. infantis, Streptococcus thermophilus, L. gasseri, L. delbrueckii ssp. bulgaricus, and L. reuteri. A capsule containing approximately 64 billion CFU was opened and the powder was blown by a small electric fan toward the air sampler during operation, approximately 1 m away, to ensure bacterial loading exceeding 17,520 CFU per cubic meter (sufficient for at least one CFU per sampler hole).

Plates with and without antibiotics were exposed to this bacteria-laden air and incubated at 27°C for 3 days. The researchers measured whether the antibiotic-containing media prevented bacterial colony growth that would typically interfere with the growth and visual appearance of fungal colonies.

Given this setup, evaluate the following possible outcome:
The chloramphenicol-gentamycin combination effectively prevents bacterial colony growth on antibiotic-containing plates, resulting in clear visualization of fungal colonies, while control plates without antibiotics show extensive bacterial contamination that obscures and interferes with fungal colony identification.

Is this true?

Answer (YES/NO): YES